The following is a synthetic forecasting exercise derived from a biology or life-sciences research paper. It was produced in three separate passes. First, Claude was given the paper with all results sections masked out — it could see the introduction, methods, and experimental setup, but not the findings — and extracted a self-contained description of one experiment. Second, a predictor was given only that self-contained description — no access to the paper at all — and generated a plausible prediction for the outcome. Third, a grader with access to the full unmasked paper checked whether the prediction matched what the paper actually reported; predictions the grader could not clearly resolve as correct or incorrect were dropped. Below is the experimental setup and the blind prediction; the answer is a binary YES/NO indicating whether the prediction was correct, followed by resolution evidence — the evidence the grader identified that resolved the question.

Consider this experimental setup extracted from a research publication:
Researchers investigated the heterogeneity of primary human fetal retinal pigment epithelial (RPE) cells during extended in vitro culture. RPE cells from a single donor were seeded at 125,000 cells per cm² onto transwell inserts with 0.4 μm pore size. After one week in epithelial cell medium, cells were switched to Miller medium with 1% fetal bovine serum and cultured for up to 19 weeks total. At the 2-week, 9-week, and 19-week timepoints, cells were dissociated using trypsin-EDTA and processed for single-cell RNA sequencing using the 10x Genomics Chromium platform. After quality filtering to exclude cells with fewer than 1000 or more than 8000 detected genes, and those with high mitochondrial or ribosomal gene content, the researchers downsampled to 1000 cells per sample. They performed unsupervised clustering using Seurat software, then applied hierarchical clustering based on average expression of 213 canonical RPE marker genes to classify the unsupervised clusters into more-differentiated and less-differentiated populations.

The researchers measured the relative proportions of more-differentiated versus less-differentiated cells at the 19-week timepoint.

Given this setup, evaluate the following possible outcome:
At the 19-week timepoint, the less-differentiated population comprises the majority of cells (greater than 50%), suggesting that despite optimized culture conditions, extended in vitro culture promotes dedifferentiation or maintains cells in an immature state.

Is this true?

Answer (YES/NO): NO